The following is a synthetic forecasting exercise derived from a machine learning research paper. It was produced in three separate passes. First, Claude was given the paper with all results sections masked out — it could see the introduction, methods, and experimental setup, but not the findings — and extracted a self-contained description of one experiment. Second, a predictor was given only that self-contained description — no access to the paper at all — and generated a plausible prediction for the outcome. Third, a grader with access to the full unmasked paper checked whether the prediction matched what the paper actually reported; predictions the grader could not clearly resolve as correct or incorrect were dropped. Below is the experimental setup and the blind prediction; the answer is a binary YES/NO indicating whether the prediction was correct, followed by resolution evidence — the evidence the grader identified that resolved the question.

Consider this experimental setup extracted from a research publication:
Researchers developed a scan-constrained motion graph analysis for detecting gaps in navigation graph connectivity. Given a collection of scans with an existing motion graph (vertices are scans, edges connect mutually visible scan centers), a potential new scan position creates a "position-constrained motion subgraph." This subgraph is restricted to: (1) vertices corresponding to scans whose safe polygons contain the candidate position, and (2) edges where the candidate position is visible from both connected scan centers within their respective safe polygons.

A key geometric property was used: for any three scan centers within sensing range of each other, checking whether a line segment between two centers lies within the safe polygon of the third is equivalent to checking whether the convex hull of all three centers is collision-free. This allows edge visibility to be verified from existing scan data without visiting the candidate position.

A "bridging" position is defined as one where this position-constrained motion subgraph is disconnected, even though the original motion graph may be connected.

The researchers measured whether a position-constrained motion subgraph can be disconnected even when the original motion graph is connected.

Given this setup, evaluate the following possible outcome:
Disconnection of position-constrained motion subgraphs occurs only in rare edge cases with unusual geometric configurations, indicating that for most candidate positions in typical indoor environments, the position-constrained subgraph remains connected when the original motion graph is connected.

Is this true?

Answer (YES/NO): NO